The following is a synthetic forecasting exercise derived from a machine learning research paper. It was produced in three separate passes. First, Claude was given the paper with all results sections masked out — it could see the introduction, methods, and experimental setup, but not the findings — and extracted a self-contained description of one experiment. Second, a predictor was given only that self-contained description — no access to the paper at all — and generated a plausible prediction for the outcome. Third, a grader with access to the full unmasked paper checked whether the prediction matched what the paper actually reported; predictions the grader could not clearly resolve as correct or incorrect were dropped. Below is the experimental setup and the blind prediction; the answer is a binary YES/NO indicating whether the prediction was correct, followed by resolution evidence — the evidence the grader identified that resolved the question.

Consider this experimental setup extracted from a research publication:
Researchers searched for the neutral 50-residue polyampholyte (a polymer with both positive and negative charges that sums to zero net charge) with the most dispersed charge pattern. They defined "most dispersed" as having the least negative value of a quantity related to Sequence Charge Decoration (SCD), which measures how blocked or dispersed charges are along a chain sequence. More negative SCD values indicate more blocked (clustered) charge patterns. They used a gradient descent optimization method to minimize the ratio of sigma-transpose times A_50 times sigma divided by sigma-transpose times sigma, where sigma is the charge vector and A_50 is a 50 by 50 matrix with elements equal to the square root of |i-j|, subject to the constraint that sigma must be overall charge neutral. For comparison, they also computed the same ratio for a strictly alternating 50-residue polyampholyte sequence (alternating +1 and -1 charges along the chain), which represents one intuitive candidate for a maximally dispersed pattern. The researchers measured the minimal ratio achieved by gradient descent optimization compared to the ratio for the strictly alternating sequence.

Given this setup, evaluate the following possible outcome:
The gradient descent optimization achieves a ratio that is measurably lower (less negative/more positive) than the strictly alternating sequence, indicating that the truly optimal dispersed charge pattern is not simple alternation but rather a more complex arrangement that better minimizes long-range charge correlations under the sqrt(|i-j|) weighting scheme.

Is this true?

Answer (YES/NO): YES